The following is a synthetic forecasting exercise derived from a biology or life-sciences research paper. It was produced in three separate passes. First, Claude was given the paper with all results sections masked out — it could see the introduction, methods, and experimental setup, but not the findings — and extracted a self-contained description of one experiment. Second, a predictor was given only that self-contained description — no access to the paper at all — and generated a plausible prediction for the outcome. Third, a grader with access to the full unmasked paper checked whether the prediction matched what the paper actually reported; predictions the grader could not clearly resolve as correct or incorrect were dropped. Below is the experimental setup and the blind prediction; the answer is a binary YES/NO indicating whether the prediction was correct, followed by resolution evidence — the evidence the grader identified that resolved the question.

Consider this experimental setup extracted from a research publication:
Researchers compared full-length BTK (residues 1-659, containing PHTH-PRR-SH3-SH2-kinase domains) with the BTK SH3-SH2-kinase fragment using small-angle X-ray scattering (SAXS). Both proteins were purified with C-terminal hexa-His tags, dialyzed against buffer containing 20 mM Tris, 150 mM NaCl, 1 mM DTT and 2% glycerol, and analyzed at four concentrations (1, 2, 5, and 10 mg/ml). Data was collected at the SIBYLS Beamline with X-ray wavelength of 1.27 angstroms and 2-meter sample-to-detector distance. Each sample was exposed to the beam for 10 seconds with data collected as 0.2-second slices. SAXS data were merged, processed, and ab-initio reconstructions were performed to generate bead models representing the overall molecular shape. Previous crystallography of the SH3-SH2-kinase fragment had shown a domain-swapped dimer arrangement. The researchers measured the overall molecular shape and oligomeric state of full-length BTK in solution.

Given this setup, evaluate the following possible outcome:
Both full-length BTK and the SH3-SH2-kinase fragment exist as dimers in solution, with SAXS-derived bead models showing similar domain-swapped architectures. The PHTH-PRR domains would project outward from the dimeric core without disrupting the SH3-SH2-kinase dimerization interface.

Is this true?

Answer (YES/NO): NO